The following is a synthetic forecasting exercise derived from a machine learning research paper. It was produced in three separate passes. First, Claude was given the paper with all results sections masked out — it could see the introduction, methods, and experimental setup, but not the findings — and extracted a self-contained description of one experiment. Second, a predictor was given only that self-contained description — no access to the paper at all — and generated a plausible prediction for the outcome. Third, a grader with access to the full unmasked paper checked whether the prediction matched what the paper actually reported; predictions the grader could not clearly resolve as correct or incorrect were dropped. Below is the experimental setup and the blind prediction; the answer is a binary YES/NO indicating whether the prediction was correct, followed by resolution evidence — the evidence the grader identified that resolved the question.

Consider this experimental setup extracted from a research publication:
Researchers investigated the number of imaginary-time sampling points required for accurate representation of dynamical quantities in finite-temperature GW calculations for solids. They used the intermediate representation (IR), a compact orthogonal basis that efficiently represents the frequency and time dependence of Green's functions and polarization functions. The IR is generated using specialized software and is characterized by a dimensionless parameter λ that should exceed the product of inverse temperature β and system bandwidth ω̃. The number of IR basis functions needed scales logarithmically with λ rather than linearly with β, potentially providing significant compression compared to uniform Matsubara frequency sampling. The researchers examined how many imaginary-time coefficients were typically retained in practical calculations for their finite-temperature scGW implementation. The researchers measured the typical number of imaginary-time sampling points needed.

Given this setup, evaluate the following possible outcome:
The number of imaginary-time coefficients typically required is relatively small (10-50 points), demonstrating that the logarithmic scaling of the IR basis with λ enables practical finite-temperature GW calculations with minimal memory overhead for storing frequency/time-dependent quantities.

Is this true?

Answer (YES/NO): NO